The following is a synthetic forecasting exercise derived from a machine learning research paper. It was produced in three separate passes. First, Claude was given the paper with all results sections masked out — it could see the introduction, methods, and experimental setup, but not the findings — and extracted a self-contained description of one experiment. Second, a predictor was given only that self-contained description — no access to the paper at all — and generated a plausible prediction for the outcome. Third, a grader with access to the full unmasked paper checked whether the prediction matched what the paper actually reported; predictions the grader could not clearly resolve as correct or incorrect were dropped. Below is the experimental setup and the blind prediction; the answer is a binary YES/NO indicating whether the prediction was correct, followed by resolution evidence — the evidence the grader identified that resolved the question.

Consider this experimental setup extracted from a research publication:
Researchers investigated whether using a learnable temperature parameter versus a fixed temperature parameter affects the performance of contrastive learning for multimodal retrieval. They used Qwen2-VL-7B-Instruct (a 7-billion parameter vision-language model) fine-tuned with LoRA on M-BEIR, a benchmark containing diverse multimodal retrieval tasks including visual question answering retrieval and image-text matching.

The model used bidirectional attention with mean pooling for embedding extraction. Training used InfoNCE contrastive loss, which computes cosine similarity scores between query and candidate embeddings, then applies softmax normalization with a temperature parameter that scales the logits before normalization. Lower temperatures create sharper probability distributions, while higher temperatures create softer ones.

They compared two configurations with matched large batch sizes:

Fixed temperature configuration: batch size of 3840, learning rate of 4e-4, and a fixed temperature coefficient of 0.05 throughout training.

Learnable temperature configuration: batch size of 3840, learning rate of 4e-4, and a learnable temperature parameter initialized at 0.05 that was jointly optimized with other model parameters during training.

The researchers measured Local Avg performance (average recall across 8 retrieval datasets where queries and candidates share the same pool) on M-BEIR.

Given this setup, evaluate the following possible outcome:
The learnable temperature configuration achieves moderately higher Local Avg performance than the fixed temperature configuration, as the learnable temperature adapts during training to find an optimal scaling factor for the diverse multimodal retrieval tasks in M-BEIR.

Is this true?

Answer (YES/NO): YES